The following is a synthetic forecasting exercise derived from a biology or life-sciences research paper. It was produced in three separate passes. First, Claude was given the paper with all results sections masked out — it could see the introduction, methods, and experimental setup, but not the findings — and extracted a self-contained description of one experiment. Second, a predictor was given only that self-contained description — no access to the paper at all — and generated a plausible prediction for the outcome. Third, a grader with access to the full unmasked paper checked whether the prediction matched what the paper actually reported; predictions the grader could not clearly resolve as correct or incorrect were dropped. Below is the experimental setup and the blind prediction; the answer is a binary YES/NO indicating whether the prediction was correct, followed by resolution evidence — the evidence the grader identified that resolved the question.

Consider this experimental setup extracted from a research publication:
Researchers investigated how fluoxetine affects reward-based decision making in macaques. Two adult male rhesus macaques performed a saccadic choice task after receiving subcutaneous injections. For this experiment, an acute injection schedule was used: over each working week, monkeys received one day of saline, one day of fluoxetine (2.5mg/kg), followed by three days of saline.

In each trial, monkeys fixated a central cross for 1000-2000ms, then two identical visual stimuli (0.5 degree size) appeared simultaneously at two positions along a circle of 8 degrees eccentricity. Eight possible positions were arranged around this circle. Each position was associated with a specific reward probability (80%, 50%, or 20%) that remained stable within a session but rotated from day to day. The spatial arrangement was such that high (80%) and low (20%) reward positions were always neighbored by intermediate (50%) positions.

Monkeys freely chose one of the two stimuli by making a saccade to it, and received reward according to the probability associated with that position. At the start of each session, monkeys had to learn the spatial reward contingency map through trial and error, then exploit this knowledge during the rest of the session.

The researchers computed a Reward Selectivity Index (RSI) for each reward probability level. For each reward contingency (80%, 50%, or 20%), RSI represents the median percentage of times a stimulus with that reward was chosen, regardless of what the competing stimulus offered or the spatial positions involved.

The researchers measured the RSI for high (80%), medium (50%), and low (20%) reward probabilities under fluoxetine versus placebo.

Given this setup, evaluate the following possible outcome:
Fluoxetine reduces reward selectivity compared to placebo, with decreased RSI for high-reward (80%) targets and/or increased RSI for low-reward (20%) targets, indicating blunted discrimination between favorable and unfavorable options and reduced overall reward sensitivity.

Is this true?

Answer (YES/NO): NO